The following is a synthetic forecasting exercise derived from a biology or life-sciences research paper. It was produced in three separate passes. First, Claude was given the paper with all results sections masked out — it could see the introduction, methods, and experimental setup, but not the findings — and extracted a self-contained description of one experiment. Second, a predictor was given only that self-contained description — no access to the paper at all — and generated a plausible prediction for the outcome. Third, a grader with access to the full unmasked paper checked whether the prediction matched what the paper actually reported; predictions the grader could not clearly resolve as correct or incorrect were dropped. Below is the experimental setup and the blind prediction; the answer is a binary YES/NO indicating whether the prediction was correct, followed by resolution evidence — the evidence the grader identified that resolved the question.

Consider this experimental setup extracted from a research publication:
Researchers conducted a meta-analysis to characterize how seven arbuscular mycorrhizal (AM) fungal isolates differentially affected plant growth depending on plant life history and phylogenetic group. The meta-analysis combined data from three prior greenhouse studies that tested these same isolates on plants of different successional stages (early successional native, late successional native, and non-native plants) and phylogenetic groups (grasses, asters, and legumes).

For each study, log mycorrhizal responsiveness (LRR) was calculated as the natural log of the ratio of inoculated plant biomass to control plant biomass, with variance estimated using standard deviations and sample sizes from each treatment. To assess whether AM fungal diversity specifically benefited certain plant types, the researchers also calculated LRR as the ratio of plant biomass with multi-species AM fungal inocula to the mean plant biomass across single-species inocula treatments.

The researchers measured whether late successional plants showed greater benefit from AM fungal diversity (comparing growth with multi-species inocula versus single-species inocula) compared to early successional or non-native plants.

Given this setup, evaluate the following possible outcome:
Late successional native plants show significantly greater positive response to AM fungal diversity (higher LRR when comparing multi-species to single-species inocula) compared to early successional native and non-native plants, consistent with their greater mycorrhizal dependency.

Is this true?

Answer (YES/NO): NO